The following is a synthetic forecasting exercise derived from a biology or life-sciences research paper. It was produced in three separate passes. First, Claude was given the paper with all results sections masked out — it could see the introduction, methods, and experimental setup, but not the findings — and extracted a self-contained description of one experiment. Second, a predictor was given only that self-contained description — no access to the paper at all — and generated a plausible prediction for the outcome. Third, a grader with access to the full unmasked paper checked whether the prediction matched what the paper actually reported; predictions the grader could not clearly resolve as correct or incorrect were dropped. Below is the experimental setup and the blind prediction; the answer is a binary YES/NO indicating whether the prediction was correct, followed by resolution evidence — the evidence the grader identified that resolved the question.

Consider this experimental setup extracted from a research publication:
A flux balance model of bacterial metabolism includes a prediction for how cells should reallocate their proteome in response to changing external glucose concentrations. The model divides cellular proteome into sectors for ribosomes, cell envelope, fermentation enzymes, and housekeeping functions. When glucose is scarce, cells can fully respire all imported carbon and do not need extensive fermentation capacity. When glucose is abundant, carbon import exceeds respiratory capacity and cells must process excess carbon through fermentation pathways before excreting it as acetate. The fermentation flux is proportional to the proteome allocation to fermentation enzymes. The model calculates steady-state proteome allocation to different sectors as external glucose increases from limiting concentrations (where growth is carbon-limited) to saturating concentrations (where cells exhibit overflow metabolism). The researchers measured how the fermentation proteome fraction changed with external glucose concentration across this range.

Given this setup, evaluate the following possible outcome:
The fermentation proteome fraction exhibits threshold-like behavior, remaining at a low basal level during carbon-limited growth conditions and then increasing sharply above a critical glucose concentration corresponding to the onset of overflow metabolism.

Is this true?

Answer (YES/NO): NO